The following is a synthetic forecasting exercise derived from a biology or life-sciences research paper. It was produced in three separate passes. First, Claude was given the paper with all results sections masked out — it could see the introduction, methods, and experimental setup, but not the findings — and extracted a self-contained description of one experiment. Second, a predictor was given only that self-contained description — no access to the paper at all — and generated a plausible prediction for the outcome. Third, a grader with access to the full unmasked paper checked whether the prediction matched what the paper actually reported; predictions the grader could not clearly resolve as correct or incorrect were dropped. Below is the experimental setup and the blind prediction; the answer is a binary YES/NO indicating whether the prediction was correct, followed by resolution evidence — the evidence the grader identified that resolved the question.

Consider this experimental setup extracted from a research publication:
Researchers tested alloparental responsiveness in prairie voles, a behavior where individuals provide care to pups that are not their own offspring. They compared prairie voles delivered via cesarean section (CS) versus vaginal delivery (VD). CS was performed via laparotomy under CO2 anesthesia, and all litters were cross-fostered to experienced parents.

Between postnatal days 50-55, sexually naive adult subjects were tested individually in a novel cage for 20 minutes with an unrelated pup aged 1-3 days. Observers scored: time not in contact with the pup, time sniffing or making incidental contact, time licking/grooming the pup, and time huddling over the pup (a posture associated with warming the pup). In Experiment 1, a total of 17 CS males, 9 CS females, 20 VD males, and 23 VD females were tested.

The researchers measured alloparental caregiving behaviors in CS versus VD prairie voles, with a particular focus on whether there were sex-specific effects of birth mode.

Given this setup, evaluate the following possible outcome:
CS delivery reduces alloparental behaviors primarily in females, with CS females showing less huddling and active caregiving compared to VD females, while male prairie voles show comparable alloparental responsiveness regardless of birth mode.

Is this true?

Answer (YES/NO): NO